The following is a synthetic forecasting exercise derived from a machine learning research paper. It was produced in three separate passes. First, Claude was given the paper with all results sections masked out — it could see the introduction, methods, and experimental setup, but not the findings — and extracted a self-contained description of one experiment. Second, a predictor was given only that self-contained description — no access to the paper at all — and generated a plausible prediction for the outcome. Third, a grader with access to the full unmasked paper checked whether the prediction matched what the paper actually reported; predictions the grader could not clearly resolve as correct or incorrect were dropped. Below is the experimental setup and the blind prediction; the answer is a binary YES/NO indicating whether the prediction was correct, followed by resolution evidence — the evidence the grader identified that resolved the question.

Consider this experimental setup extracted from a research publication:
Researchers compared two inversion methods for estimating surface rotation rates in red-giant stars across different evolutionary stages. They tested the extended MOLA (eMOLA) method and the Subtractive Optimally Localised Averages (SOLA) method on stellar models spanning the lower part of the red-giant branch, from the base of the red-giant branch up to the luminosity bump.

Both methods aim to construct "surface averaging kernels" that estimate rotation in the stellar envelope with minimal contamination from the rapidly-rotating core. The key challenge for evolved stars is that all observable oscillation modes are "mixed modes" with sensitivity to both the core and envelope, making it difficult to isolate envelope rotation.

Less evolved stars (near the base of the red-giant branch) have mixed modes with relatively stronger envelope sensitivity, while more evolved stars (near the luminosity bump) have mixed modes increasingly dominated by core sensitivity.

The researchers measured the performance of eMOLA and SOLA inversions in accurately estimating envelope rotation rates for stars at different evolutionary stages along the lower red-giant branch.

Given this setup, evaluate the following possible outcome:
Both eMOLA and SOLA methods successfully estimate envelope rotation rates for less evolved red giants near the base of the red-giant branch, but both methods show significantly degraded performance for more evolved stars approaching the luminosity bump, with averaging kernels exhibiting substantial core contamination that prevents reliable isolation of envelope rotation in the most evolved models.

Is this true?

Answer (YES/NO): NO